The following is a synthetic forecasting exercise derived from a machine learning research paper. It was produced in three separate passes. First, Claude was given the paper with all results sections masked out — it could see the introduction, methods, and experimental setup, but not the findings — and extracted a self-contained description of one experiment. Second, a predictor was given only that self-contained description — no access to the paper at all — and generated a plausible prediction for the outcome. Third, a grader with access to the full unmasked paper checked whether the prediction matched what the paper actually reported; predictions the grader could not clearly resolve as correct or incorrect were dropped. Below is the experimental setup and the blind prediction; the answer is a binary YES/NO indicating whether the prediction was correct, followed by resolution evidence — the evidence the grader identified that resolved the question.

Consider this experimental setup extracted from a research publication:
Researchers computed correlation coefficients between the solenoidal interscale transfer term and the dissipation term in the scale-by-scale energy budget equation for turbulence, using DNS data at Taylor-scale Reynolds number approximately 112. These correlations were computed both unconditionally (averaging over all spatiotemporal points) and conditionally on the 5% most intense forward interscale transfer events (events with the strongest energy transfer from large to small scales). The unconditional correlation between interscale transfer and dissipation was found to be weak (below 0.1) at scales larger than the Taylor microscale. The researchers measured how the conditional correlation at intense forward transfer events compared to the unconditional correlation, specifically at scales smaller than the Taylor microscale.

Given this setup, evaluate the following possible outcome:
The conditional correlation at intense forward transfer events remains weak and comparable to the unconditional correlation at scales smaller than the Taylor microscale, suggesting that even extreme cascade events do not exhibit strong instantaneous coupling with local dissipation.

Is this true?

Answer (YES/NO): NO